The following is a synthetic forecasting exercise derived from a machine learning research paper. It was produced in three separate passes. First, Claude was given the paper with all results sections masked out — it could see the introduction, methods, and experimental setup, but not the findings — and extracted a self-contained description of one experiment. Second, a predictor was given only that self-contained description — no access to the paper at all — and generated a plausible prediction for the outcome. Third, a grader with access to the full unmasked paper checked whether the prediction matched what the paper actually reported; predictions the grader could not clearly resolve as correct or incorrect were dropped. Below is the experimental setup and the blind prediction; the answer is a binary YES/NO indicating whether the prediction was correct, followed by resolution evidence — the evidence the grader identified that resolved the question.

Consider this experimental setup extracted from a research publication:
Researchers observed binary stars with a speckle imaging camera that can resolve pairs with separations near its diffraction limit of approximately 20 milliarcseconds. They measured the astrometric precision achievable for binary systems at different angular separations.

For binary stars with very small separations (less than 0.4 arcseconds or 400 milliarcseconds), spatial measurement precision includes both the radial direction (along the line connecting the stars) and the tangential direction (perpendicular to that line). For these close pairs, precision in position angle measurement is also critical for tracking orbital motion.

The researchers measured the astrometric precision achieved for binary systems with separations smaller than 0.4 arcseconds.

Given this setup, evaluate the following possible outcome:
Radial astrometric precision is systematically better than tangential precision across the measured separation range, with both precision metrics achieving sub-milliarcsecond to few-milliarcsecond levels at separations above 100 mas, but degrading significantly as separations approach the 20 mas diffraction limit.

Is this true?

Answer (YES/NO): NO